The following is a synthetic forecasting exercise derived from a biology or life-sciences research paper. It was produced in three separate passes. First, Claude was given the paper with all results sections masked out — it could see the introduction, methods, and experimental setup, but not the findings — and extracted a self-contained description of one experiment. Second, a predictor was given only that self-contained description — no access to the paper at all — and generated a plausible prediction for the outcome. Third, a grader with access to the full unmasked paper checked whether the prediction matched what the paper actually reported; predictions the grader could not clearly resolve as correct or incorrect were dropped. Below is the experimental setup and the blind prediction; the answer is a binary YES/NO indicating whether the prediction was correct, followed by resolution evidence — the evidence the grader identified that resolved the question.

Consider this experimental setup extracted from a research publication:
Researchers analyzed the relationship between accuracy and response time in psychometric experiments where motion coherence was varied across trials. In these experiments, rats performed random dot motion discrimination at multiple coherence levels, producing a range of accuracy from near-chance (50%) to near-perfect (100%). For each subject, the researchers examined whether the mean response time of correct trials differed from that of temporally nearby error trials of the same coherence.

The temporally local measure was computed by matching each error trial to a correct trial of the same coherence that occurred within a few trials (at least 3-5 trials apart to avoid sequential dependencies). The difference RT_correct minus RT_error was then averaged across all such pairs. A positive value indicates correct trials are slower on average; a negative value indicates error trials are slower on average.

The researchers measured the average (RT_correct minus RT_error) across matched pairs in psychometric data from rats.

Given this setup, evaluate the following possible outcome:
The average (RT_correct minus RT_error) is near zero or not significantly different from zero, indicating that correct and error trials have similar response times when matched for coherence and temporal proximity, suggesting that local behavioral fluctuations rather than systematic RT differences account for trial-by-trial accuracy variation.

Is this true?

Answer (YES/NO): NO